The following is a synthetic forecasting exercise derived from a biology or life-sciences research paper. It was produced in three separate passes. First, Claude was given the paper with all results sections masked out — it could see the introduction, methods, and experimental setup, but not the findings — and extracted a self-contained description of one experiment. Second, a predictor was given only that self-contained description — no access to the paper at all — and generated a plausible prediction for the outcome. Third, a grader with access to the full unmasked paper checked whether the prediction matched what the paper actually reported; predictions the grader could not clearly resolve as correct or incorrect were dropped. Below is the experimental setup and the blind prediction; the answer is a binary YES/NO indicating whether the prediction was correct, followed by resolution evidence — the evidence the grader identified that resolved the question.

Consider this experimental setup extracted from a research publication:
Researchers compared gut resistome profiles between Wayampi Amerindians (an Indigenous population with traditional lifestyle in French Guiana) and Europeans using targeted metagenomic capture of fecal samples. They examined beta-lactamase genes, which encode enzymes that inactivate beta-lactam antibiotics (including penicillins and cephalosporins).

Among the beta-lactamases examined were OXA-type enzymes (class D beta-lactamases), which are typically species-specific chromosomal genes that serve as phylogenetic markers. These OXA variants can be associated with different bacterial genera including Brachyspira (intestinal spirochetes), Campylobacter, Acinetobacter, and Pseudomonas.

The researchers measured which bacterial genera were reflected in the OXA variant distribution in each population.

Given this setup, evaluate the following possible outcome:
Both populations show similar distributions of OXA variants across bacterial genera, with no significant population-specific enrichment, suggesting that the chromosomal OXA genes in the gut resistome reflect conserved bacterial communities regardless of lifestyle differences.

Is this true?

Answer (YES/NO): NO